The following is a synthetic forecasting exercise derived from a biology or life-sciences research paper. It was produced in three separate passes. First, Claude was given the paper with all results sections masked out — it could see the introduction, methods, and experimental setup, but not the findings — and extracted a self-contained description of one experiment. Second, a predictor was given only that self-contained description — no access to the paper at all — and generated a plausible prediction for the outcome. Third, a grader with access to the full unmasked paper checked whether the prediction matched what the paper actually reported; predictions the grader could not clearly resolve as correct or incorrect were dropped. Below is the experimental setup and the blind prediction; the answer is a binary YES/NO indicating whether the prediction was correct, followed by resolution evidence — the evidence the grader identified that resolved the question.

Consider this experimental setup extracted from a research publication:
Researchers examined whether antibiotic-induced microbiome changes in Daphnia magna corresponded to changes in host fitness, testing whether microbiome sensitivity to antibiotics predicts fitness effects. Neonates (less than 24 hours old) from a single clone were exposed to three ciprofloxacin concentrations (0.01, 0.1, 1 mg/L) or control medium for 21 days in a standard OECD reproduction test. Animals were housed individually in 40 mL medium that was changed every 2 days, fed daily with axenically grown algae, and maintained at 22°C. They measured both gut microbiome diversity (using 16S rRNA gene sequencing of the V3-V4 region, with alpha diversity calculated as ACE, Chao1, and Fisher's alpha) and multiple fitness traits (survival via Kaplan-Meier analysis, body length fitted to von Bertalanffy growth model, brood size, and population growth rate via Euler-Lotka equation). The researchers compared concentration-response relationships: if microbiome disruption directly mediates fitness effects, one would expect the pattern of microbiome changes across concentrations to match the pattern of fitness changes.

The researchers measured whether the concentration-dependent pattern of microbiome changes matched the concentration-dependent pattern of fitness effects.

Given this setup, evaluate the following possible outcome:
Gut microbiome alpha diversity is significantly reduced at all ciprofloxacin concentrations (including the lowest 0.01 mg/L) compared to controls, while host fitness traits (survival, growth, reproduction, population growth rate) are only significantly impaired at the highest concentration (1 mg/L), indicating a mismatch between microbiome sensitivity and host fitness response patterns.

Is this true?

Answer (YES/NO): NO